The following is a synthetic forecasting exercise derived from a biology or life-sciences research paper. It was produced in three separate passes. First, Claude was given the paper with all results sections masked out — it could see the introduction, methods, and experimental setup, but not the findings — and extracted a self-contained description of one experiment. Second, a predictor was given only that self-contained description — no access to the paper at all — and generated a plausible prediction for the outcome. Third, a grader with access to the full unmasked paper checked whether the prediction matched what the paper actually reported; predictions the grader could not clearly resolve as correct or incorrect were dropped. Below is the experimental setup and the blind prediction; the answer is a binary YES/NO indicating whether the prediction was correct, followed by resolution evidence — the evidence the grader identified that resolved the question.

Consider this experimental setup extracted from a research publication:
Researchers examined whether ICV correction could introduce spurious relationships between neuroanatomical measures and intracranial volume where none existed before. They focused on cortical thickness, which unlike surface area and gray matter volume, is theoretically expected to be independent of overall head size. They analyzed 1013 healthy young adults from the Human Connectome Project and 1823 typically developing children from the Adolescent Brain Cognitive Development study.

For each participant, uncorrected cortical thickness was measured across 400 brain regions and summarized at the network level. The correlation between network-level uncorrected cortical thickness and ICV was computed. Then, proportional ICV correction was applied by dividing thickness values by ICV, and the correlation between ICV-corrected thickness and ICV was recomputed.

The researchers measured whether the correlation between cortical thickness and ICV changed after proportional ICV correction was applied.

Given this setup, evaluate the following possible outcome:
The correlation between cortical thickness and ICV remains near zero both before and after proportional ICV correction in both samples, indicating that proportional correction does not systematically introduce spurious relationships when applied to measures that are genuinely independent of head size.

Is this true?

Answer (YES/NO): NO